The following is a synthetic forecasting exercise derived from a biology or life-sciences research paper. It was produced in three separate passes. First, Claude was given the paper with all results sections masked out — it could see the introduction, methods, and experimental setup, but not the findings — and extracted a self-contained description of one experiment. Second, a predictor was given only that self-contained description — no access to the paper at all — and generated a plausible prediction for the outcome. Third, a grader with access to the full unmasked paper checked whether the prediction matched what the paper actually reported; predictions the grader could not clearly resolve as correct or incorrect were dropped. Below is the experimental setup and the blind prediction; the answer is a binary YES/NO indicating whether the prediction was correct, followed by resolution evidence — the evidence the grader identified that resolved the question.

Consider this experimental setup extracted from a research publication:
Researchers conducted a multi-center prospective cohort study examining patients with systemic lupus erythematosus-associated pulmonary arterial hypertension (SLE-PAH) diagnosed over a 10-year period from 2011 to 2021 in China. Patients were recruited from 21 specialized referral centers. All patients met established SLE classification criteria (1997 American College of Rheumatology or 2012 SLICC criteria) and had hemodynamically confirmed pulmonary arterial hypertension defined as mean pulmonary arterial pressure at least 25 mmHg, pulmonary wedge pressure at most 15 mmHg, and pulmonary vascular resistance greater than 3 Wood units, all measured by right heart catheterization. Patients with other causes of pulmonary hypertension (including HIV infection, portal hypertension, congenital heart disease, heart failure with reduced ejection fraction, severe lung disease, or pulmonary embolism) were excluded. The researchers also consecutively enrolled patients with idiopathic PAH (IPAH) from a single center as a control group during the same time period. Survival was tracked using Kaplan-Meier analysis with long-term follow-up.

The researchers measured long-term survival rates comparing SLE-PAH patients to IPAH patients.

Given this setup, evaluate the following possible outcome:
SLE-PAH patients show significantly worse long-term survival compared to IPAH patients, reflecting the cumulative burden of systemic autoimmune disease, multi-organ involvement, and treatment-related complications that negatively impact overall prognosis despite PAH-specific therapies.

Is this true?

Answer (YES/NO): NO